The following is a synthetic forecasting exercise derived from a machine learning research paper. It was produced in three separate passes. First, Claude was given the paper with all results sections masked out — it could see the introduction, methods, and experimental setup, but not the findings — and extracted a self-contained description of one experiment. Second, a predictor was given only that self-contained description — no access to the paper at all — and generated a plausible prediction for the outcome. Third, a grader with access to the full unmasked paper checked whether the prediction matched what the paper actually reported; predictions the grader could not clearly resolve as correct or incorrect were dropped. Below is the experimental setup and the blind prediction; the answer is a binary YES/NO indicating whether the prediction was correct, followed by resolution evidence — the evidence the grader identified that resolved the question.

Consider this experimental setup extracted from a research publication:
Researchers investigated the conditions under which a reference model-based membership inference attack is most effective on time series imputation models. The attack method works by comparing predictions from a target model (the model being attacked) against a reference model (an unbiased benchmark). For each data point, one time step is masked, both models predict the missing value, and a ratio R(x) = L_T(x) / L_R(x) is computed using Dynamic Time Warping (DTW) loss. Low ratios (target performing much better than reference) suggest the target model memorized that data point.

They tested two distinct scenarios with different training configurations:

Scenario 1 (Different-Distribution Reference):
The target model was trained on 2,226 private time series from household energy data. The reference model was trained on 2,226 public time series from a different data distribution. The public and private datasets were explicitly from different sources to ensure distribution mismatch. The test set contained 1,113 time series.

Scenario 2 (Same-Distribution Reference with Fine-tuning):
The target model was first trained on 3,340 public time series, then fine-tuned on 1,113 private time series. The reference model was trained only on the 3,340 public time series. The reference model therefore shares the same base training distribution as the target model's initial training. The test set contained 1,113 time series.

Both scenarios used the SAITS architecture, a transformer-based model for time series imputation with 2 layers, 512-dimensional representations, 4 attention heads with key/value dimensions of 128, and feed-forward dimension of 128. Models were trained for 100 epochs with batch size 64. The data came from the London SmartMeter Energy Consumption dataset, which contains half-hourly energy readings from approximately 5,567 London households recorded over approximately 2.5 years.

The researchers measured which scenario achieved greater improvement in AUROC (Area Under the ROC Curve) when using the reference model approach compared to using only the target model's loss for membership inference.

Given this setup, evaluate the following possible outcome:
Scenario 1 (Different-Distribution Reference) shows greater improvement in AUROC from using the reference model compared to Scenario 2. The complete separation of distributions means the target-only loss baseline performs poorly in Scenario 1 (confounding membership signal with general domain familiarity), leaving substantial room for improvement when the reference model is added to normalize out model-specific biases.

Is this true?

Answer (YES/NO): NO